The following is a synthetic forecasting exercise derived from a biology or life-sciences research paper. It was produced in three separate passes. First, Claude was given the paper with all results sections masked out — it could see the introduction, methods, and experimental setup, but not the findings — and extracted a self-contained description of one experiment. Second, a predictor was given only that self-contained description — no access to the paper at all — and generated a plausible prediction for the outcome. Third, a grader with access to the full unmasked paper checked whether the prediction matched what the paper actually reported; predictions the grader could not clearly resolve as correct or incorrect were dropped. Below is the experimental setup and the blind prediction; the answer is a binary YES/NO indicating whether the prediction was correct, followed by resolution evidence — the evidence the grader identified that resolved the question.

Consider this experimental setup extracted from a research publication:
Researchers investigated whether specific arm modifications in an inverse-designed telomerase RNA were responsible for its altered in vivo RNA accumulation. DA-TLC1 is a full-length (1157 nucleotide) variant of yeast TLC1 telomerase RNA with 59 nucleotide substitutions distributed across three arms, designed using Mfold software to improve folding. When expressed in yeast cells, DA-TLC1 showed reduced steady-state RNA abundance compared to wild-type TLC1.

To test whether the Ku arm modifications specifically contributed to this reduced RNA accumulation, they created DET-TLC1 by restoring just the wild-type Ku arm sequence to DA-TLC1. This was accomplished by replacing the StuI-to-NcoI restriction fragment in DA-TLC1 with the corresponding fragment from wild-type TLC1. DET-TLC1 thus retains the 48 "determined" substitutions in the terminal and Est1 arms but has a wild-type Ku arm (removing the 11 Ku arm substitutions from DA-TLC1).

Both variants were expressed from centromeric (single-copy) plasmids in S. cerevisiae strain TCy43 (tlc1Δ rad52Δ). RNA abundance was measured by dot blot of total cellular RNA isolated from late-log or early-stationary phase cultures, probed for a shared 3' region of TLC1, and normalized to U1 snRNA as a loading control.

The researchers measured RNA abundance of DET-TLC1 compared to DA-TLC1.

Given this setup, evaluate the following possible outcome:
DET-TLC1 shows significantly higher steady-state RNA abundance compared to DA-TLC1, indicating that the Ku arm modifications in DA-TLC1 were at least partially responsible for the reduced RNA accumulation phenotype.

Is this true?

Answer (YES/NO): NO